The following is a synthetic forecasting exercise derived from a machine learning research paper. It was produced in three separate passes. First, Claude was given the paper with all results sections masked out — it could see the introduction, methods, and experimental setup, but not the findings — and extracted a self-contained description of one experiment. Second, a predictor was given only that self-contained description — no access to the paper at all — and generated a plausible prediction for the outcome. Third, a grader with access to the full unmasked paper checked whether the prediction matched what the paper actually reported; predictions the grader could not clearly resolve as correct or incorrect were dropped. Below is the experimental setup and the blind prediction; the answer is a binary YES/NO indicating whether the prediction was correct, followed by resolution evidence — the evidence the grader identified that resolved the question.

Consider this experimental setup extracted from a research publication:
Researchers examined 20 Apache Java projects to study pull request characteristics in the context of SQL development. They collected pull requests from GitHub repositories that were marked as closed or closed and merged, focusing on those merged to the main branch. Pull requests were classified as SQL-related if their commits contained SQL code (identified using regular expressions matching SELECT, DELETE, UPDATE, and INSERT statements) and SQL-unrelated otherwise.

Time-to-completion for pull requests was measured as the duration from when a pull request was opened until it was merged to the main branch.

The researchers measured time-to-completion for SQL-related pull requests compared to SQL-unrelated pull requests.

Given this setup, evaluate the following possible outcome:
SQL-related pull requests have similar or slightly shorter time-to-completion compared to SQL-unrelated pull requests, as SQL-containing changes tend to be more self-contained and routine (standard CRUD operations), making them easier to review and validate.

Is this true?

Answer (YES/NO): NO